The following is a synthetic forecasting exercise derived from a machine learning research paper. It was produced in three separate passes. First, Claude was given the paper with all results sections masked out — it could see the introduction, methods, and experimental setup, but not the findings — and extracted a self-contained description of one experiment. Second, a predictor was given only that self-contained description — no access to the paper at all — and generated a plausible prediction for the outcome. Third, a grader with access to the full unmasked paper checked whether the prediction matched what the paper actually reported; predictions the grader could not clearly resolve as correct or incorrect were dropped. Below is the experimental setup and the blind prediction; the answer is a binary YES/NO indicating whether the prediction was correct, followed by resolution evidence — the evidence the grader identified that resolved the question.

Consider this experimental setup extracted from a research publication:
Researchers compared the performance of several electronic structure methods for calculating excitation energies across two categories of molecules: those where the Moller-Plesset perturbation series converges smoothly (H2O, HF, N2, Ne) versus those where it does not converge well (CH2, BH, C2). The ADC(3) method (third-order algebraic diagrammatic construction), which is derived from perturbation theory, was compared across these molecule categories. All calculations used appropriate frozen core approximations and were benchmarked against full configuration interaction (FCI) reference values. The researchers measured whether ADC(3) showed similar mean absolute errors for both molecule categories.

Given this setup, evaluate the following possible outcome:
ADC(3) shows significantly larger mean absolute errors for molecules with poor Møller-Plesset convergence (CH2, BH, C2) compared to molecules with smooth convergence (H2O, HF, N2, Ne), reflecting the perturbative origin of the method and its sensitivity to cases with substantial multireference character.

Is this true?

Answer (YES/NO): YES